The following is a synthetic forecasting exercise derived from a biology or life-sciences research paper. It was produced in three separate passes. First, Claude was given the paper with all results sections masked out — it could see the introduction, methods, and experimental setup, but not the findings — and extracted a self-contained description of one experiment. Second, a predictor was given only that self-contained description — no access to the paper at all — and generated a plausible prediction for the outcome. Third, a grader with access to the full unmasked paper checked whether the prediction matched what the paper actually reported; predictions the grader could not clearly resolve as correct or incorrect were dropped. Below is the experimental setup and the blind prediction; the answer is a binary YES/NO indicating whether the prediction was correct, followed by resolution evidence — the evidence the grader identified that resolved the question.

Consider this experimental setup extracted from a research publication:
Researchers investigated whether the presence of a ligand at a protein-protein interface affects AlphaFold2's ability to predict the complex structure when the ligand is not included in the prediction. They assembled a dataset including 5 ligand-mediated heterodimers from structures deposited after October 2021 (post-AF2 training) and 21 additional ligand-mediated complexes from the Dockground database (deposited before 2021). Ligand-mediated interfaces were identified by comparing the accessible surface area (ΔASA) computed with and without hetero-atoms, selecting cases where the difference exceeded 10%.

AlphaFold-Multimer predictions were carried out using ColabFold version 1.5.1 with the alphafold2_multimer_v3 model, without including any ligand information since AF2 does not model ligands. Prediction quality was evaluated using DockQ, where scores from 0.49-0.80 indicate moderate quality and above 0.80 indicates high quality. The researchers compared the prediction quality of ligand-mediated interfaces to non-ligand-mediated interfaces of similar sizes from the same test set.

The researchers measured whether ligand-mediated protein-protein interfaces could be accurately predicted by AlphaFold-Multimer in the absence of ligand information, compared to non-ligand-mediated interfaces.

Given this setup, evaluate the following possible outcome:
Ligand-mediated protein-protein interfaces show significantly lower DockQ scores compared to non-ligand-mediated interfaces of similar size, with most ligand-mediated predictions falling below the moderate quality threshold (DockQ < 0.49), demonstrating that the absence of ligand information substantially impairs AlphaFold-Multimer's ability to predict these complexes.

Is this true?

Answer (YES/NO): NO